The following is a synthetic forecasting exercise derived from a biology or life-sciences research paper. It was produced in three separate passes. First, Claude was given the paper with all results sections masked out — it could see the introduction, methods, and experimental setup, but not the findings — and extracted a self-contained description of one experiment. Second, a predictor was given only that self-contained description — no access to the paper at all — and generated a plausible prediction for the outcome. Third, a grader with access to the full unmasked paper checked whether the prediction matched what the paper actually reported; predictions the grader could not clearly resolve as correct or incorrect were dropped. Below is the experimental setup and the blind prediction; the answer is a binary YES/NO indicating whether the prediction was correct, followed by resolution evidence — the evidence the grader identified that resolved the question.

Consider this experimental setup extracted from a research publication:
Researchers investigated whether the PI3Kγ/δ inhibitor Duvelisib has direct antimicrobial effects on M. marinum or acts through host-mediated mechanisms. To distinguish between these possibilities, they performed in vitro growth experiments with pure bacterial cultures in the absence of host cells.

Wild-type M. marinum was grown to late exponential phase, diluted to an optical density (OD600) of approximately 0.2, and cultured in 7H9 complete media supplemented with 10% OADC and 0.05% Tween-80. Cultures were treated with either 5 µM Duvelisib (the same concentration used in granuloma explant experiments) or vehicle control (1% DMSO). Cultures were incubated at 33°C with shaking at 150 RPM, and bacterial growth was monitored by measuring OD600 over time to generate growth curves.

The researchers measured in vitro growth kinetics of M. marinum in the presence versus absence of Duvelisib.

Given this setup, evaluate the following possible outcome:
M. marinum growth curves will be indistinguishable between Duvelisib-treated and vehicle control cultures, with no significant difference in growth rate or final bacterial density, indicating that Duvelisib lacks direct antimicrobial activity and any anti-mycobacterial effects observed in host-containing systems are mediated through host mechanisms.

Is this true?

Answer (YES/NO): YES